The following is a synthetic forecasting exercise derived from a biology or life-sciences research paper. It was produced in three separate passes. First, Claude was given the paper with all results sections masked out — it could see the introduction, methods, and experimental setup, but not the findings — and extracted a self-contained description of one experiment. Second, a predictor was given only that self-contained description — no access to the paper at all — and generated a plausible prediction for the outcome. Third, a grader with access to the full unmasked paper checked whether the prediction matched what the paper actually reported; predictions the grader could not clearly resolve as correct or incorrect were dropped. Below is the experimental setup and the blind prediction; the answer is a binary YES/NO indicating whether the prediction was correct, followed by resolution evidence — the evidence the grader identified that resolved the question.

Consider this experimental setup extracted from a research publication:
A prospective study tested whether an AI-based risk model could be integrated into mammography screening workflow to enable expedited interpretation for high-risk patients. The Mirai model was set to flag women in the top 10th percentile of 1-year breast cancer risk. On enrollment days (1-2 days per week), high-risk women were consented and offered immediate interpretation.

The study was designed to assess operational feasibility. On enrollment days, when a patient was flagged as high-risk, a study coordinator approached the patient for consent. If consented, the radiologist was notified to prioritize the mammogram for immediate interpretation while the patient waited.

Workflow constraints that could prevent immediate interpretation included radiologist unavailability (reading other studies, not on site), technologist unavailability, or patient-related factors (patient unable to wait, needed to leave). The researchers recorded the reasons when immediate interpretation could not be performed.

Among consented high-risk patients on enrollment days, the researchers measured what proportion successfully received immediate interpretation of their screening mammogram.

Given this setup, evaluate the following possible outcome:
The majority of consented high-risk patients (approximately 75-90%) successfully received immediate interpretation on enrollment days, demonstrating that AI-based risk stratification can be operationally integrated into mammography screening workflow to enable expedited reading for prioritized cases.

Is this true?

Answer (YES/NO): NO